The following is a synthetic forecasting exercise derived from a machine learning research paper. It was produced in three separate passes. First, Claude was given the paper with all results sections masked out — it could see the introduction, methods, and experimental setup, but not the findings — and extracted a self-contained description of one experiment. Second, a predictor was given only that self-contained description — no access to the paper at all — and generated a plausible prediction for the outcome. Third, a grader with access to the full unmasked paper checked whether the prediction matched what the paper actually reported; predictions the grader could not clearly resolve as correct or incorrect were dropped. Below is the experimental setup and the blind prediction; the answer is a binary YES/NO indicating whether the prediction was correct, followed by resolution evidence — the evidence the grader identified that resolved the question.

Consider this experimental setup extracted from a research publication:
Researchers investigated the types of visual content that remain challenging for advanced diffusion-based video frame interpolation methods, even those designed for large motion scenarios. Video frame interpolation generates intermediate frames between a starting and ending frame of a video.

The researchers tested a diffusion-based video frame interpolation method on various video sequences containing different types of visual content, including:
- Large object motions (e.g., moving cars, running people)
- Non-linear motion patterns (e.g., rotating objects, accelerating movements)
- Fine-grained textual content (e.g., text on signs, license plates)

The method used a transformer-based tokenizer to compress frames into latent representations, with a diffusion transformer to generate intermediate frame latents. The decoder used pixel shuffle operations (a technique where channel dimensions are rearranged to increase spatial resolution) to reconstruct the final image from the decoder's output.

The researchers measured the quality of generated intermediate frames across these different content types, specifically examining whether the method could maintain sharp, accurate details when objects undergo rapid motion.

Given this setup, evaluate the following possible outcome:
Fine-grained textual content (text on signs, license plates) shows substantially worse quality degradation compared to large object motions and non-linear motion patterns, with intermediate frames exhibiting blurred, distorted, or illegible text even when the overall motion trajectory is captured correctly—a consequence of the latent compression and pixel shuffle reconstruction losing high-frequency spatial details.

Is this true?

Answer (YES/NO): YES